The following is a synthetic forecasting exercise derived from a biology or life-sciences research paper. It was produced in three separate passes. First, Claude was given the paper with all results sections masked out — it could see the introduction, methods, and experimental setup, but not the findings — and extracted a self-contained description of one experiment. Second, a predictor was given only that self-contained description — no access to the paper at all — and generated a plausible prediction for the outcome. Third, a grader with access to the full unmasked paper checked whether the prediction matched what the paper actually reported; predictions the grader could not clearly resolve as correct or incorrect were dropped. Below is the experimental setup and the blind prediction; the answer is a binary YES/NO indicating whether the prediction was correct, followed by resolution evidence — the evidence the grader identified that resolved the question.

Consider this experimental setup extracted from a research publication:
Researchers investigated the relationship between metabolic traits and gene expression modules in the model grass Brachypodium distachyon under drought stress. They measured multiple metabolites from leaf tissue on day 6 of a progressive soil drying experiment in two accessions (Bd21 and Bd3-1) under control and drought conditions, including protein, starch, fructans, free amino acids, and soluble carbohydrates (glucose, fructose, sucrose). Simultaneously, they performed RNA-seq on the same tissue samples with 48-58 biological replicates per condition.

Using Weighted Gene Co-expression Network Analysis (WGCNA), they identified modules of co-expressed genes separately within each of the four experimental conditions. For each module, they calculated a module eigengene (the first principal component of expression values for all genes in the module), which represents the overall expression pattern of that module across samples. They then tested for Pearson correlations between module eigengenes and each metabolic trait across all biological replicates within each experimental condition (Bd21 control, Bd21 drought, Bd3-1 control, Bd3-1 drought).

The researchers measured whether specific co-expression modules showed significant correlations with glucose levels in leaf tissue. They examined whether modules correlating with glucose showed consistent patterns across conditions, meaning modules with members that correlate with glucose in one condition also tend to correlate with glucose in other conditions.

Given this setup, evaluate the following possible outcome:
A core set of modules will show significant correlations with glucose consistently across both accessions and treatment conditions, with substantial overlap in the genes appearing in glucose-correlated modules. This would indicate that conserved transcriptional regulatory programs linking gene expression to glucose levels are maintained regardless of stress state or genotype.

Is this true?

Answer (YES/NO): NO